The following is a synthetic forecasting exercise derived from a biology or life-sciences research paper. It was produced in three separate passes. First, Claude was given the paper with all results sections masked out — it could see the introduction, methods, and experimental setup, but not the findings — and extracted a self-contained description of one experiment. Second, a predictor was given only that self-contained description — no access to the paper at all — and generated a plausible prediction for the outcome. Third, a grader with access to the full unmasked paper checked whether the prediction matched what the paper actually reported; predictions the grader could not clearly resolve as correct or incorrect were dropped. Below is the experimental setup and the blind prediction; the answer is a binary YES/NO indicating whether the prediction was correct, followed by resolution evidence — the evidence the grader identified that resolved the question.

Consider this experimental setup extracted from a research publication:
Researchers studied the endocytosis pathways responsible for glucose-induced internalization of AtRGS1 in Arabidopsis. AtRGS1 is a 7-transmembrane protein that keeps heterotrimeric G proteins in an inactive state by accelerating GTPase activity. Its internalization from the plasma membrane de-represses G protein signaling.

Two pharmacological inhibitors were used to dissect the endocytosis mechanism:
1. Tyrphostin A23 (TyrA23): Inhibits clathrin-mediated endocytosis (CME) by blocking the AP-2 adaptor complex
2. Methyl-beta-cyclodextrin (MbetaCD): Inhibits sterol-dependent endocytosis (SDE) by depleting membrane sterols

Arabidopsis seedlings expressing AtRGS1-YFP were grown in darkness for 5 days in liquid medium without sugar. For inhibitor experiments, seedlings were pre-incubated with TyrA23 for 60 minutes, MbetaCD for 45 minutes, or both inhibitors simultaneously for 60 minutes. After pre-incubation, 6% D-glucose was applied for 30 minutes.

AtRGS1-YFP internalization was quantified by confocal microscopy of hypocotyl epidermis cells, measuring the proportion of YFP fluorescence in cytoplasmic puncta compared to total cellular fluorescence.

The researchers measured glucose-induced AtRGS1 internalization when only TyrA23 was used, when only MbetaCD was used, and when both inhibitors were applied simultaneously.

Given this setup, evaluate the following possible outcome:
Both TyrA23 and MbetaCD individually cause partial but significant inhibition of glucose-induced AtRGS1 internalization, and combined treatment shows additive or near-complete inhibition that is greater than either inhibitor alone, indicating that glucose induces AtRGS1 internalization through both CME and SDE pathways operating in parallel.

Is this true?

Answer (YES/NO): YES